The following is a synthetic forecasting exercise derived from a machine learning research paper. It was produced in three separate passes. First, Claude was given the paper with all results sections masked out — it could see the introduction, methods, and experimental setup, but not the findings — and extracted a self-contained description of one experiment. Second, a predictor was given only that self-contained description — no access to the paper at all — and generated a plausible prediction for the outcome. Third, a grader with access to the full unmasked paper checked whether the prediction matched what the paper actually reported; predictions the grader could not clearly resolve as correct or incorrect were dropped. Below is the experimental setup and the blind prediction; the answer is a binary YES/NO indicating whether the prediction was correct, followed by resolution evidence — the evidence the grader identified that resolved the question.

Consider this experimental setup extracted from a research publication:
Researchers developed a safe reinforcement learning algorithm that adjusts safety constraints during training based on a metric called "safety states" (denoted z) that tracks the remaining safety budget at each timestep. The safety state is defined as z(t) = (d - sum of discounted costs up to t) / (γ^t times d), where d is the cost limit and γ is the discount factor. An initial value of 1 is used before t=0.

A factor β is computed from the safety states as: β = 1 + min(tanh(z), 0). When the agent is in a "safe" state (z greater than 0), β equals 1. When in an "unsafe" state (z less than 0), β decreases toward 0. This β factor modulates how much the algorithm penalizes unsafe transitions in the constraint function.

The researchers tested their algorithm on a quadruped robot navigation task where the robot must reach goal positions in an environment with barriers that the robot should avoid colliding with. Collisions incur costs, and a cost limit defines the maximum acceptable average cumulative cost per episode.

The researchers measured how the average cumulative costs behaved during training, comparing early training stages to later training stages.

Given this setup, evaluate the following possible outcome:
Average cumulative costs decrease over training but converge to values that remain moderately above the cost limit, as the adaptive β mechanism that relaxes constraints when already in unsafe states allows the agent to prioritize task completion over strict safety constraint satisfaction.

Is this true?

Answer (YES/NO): NO